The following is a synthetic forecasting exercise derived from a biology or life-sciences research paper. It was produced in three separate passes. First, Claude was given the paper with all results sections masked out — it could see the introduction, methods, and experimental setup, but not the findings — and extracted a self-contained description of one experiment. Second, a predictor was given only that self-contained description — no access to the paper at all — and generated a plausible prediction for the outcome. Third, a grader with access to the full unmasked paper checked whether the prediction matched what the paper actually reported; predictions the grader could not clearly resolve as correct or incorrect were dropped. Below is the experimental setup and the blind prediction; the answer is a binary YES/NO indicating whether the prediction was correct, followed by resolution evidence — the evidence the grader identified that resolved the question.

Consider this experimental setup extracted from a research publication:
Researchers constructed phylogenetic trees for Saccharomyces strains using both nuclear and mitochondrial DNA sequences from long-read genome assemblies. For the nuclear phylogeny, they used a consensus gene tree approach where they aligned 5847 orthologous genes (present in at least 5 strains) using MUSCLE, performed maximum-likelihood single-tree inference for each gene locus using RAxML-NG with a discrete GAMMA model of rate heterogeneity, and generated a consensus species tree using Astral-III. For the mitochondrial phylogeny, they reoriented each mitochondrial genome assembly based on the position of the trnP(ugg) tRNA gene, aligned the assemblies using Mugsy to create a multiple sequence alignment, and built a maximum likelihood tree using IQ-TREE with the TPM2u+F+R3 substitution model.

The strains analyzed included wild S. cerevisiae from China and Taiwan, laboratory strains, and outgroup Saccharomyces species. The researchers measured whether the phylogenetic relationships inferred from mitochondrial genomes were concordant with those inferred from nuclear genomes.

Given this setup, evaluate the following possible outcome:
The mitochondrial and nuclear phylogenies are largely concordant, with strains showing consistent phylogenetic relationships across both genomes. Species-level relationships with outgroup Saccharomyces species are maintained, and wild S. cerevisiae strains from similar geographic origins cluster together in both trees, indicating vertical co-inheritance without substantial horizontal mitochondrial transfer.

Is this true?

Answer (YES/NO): NO